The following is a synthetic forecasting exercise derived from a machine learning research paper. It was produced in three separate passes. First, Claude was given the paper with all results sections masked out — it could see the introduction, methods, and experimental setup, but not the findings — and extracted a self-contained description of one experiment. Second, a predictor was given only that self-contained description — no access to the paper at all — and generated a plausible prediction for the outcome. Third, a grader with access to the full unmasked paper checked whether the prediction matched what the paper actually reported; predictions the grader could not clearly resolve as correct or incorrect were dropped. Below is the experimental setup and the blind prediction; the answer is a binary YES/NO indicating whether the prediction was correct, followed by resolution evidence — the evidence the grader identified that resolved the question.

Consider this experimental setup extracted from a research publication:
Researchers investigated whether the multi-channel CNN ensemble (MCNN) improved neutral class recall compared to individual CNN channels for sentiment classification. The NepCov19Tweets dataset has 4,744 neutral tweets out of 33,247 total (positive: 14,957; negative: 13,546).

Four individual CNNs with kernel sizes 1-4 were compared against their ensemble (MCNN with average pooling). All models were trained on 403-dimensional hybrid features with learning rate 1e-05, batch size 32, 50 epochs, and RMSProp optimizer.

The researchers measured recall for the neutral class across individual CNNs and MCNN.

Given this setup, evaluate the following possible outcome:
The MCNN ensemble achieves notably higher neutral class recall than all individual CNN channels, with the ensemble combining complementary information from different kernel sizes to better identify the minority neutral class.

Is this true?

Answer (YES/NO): YES